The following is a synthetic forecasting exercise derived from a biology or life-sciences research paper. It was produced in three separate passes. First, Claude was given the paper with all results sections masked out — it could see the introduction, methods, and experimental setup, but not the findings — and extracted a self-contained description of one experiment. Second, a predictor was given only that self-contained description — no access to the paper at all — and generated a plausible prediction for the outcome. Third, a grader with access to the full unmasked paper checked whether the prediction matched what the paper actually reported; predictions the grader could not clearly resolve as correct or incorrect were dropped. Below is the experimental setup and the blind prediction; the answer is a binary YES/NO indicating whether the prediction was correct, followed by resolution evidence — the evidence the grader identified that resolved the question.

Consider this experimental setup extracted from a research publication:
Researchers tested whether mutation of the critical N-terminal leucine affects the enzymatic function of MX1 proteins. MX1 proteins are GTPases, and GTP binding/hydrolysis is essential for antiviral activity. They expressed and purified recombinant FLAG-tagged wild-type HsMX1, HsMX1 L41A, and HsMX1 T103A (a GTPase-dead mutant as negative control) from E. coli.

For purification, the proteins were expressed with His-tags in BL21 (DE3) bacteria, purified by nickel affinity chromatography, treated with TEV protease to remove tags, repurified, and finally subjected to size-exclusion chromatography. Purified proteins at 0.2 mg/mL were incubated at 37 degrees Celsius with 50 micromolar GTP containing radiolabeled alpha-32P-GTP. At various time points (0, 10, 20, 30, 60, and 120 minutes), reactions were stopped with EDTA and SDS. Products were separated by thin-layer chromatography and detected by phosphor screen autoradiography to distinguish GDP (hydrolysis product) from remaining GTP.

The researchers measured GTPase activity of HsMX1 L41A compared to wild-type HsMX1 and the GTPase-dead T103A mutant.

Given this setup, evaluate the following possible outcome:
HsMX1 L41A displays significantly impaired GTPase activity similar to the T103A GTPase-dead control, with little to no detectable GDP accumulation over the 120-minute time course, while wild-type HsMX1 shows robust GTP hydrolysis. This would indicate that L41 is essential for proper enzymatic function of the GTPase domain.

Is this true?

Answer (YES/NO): NO